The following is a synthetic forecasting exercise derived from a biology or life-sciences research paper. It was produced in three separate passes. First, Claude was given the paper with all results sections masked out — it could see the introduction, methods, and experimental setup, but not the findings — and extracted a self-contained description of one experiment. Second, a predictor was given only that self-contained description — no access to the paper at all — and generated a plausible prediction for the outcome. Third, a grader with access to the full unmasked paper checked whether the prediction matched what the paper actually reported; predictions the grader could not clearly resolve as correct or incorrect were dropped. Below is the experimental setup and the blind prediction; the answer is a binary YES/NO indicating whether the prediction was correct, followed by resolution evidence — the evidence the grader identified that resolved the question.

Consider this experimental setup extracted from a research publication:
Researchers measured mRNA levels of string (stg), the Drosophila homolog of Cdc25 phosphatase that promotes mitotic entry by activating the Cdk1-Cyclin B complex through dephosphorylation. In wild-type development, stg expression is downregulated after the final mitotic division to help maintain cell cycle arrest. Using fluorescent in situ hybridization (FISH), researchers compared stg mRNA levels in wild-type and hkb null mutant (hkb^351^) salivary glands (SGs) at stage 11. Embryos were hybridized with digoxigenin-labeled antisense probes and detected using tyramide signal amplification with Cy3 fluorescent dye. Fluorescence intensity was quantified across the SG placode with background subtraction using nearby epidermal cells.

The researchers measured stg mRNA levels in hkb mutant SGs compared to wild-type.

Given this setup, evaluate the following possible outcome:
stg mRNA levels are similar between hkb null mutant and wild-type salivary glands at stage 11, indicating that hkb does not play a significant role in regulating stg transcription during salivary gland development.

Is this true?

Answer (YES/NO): YES